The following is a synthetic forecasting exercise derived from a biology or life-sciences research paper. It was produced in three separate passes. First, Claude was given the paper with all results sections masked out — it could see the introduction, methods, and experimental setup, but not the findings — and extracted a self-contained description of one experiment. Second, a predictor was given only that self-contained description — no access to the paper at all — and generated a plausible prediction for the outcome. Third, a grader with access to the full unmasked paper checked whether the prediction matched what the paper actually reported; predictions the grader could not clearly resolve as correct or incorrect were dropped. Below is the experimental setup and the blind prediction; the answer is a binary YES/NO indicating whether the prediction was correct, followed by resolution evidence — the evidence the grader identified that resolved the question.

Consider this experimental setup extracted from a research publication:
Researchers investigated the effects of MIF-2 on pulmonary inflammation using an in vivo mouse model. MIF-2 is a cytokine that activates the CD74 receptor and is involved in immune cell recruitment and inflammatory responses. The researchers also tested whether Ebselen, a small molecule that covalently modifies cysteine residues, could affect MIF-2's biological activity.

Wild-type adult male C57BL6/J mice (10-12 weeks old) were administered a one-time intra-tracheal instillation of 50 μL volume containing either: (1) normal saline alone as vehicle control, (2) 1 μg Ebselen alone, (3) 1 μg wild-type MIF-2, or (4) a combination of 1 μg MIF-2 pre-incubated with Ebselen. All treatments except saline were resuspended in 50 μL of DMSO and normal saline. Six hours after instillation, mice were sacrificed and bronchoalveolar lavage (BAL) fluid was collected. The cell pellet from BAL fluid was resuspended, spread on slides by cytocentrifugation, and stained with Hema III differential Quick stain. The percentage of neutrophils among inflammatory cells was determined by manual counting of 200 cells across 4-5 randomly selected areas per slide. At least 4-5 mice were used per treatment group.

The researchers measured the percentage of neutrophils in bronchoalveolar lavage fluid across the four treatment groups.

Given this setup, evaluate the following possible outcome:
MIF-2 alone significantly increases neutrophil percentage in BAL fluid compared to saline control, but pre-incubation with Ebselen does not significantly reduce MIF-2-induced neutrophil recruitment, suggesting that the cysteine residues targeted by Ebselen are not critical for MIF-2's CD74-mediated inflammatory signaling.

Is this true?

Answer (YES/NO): NO